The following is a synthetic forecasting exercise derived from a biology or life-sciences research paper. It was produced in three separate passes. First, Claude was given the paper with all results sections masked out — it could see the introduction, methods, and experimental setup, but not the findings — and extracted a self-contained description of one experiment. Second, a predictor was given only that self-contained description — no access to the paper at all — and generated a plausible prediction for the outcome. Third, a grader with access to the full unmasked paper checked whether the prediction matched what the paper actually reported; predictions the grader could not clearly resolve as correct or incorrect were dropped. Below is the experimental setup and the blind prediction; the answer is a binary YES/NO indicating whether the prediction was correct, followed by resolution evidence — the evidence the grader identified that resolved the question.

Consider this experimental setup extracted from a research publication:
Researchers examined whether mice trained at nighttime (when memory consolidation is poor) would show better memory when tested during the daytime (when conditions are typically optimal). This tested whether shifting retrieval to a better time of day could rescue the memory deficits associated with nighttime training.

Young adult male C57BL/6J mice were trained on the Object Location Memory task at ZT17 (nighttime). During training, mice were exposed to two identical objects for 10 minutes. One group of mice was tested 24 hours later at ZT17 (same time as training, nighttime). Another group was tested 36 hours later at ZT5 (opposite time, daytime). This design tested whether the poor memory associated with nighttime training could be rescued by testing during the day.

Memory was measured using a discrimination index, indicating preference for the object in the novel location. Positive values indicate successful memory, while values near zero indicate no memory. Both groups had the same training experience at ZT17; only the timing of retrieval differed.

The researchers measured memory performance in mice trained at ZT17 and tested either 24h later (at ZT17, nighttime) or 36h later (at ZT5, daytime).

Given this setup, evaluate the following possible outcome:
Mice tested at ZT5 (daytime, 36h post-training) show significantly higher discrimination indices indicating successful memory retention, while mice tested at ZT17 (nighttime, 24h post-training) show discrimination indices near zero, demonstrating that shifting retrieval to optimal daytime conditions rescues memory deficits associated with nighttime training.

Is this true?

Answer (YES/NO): NO